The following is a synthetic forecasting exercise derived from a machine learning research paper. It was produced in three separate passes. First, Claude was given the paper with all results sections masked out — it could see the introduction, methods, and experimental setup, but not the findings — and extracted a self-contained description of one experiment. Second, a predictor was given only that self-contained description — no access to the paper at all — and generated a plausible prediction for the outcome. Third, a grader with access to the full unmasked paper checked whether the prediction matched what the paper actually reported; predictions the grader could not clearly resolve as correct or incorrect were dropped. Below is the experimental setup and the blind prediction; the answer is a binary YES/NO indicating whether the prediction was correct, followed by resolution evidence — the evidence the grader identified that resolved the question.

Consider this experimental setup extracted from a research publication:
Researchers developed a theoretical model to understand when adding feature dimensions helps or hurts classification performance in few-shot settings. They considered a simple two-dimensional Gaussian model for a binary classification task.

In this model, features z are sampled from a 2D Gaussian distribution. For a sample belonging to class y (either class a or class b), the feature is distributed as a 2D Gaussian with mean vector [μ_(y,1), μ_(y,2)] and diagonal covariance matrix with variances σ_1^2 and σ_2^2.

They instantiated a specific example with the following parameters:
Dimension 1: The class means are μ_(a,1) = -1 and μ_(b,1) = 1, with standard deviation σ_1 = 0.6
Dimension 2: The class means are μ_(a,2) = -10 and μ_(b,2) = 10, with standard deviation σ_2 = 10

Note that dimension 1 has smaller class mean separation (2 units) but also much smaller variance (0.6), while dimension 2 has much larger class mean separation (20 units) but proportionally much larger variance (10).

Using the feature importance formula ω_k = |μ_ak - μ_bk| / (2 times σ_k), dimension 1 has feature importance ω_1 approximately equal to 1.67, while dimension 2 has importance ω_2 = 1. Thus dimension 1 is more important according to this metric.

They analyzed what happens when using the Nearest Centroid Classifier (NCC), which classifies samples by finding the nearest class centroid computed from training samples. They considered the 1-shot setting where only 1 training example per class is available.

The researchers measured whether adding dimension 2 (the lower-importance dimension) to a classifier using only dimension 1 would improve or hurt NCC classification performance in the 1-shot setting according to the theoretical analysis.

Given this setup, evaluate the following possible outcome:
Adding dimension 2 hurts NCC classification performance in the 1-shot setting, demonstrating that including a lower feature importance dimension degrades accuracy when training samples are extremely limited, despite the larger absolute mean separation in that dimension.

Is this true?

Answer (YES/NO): YES